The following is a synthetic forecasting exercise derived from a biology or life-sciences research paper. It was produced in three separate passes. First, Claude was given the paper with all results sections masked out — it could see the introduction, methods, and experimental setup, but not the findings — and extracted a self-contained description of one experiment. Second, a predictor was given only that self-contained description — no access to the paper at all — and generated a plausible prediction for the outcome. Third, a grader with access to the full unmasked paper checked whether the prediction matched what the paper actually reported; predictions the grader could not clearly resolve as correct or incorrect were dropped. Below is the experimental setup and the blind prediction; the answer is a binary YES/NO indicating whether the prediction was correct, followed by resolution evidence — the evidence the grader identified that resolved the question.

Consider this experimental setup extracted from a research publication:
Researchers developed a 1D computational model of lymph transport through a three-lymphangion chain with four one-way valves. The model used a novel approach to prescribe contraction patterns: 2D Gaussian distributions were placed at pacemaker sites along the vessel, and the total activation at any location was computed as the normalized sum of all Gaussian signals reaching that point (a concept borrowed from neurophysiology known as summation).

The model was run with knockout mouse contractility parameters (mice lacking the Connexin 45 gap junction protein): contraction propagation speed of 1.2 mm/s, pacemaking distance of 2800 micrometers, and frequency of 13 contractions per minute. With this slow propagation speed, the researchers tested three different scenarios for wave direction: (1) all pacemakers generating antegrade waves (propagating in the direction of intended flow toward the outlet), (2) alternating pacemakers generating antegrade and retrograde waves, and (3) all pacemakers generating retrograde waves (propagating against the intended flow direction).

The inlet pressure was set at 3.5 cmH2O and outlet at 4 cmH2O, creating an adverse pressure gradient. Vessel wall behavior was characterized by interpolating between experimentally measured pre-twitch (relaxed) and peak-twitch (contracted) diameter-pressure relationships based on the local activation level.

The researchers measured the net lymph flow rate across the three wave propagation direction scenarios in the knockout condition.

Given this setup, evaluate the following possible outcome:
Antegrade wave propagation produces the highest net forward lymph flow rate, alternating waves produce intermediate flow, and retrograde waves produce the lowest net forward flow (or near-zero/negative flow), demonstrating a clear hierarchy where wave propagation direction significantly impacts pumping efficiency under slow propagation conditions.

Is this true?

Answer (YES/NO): YES